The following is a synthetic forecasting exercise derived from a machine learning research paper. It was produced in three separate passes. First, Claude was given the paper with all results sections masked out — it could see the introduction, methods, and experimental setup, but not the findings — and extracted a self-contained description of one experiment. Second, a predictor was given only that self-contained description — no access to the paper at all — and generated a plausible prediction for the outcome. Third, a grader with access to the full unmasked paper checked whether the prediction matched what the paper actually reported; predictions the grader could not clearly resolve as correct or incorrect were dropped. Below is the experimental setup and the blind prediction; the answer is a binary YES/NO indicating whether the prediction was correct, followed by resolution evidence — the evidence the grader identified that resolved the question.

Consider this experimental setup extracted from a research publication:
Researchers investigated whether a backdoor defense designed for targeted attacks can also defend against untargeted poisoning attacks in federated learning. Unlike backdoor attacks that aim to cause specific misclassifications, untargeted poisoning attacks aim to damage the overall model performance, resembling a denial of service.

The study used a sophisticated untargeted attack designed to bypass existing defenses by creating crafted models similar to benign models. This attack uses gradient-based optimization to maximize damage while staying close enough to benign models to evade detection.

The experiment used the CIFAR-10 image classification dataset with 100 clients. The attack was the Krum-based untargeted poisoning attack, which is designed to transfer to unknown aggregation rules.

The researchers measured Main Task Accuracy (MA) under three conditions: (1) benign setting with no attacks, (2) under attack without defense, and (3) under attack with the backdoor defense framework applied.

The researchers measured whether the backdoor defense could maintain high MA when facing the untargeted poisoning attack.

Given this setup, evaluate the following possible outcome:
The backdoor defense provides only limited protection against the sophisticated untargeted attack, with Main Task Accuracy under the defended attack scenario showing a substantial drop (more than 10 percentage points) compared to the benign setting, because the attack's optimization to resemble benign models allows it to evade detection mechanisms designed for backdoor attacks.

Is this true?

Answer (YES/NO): NO